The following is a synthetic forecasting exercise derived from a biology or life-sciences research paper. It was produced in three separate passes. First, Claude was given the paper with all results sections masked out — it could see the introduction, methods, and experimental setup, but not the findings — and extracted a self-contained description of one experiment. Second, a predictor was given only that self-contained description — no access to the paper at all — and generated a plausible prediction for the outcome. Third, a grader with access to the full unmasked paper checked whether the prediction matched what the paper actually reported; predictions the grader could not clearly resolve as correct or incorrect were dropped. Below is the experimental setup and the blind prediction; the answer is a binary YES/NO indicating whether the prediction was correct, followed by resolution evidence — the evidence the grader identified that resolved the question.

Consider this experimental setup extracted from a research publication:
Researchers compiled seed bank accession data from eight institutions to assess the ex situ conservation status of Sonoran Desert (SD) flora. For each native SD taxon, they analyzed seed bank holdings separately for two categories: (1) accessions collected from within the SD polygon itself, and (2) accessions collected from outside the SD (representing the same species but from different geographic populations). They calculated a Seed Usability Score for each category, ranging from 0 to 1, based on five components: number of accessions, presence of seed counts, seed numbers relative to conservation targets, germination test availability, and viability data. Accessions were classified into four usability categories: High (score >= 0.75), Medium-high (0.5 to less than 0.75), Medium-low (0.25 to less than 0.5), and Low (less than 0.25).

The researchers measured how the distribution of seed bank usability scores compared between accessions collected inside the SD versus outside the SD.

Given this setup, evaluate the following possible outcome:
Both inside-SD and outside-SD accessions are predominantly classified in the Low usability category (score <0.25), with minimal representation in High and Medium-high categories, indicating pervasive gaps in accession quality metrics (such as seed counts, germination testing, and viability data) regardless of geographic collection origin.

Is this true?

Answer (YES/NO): NO